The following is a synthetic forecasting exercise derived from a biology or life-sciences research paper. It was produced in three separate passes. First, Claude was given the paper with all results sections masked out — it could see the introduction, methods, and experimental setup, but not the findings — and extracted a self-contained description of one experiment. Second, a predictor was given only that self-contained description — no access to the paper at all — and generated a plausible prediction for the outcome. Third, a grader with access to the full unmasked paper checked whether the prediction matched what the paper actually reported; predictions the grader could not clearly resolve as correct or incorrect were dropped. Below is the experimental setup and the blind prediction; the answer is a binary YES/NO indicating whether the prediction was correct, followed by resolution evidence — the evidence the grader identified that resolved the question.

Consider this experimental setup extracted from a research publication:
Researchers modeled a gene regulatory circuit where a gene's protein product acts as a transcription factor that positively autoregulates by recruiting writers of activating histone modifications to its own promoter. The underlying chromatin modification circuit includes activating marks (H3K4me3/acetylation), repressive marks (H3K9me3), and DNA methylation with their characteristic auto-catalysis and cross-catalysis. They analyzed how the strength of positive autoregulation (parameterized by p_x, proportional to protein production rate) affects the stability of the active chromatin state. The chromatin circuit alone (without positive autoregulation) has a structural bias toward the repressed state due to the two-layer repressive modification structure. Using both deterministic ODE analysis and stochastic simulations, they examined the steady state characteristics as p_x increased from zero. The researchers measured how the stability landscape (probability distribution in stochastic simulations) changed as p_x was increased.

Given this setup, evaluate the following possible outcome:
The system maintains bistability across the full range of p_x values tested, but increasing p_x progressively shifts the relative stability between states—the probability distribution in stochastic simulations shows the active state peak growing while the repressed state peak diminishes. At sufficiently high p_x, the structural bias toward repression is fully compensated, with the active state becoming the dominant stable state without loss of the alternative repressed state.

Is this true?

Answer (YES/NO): NO